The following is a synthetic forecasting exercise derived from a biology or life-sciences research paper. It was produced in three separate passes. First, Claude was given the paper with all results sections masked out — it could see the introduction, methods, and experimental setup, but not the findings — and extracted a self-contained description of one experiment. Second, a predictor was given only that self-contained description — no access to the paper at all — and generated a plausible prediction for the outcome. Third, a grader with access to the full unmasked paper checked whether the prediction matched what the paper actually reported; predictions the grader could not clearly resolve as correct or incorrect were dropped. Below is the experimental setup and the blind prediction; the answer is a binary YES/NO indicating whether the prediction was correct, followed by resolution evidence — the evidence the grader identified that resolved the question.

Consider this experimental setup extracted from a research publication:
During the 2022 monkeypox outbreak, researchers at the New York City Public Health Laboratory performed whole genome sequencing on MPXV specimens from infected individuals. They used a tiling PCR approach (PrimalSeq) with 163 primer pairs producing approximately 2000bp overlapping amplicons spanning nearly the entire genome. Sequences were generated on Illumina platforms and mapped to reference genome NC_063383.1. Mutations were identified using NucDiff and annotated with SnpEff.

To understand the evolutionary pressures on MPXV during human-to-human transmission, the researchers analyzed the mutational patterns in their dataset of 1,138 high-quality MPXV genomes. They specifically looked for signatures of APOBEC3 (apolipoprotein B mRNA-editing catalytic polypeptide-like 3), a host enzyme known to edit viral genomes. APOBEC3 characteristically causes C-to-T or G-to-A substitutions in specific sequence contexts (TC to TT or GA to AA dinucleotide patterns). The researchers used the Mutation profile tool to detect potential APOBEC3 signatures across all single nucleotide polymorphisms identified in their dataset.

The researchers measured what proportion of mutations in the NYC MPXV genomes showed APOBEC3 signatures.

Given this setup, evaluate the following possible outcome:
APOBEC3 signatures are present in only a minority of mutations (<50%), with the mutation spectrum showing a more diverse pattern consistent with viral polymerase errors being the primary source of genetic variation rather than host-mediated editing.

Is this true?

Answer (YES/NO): NO